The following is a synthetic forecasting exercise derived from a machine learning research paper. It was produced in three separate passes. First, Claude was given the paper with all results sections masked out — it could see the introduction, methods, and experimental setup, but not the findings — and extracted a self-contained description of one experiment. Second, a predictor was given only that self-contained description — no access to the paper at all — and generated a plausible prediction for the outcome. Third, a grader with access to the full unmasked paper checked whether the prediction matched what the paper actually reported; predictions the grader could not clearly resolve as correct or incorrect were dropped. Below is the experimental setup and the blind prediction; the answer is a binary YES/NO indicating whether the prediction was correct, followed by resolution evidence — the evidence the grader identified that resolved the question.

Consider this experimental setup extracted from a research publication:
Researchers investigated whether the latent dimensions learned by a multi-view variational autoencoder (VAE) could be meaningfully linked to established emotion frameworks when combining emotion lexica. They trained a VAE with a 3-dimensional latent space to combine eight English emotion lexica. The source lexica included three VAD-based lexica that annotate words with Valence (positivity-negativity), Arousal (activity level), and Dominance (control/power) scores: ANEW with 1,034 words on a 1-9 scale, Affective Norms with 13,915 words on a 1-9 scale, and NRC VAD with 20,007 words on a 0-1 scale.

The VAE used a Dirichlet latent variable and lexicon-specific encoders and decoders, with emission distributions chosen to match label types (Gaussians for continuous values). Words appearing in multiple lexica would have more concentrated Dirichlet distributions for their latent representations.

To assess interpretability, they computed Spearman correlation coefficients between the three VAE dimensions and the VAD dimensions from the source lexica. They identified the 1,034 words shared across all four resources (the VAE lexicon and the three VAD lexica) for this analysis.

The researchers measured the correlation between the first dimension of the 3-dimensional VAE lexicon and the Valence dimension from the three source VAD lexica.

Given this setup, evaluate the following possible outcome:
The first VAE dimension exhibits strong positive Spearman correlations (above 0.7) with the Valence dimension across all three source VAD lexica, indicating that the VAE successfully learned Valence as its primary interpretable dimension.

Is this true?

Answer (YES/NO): YES